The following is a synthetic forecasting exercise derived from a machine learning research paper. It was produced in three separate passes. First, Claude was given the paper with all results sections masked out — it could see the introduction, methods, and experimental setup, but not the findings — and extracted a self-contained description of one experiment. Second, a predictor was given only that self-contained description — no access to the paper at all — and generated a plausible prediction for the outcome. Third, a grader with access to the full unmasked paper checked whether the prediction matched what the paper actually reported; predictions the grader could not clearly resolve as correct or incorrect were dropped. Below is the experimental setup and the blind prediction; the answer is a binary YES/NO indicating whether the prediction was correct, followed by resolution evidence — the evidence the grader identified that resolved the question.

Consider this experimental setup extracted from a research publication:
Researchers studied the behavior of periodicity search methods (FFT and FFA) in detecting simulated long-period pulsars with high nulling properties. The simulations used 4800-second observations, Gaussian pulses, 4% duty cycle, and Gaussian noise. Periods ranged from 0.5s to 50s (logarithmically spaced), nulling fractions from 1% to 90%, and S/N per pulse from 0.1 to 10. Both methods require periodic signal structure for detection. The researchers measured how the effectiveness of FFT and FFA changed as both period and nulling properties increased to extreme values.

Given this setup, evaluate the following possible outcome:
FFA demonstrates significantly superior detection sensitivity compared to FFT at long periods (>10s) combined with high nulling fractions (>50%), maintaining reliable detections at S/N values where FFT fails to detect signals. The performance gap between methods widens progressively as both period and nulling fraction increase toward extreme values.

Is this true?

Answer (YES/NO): NO